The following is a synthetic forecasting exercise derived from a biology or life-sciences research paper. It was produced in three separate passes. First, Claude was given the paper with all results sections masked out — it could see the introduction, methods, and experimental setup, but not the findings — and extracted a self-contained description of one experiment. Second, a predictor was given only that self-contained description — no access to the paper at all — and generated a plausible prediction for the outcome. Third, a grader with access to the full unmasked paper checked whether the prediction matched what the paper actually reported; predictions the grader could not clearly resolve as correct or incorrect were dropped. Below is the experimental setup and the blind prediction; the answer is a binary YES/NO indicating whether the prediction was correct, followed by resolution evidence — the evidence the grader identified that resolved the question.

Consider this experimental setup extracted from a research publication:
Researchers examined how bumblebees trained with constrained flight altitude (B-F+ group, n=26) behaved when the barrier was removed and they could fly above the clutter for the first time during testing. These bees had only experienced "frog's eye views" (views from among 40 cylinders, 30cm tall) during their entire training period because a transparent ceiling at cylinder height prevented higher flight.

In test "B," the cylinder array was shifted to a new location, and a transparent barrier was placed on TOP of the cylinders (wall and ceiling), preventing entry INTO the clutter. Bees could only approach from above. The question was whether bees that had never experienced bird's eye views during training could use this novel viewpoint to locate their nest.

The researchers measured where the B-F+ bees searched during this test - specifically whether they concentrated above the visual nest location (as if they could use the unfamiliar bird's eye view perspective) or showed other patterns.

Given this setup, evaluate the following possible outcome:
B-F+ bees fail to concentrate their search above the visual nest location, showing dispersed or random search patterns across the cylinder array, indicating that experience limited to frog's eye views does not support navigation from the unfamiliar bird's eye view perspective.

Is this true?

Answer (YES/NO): NO